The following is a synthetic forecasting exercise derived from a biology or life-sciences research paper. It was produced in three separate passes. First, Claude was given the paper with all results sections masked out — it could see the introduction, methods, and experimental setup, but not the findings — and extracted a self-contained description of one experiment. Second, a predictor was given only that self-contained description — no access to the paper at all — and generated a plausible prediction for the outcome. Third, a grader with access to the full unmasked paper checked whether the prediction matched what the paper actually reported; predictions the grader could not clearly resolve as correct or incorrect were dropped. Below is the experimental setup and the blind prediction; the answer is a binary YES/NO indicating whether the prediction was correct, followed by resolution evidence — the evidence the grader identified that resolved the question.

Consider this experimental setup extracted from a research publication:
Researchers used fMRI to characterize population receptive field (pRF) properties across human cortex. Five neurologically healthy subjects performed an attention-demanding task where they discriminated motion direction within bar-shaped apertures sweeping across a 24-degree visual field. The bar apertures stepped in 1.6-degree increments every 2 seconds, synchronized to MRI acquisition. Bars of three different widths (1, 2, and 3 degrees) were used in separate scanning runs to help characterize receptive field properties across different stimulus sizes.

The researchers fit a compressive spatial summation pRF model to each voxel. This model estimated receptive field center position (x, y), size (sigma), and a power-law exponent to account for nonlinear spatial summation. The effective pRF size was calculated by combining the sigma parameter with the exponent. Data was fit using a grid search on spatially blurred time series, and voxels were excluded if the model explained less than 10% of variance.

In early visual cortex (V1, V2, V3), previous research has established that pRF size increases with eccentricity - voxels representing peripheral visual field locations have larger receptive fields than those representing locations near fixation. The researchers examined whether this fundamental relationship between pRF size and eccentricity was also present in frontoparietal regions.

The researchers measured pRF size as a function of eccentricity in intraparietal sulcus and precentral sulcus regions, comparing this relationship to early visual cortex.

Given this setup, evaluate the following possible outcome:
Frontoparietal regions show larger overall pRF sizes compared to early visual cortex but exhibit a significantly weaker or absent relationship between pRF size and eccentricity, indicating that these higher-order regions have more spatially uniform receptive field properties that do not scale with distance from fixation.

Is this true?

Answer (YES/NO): NO